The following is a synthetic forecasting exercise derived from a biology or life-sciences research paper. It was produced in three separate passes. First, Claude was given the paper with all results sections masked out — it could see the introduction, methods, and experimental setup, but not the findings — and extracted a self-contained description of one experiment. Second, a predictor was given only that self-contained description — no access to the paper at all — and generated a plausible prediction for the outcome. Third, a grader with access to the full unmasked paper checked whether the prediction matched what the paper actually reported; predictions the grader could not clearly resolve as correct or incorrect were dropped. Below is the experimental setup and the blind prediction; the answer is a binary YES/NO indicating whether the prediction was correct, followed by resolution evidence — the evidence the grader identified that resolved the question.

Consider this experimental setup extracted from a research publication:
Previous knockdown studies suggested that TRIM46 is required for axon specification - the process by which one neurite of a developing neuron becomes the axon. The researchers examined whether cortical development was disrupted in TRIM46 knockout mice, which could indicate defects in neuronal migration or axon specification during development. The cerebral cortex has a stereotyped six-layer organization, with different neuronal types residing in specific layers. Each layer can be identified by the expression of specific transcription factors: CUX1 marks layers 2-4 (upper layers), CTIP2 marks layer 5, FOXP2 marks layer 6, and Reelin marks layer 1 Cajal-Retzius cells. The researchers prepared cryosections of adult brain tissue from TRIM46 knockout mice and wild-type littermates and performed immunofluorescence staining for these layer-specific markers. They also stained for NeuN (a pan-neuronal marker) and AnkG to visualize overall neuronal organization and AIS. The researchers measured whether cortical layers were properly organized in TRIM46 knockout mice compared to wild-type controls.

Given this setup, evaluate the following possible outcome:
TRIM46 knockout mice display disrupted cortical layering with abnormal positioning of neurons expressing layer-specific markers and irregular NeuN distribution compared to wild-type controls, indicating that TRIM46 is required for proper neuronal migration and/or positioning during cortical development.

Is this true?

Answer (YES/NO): NO